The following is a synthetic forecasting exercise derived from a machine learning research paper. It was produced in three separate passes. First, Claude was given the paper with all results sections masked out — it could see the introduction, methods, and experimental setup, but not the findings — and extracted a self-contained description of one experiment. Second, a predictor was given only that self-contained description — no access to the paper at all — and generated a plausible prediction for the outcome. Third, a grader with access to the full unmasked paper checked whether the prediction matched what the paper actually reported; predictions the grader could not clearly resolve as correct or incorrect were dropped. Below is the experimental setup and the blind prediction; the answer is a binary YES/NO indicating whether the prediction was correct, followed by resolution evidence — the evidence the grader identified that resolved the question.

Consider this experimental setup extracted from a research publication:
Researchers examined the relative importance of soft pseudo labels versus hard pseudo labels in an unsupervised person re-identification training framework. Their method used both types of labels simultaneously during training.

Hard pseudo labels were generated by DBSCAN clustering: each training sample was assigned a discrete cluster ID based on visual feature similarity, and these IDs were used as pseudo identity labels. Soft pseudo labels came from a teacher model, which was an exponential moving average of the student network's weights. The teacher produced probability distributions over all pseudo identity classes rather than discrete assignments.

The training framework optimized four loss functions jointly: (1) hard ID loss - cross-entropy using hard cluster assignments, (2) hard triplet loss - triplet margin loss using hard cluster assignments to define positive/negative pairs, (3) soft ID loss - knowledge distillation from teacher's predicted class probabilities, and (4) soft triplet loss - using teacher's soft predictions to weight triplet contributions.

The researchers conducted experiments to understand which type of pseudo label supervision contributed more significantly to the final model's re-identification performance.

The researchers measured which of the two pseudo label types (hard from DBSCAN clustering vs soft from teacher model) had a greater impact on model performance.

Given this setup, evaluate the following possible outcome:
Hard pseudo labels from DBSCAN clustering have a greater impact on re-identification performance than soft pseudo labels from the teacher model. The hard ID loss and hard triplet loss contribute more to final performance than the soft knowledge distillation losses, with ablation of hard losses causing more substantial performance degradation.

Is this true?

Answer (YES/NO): YES